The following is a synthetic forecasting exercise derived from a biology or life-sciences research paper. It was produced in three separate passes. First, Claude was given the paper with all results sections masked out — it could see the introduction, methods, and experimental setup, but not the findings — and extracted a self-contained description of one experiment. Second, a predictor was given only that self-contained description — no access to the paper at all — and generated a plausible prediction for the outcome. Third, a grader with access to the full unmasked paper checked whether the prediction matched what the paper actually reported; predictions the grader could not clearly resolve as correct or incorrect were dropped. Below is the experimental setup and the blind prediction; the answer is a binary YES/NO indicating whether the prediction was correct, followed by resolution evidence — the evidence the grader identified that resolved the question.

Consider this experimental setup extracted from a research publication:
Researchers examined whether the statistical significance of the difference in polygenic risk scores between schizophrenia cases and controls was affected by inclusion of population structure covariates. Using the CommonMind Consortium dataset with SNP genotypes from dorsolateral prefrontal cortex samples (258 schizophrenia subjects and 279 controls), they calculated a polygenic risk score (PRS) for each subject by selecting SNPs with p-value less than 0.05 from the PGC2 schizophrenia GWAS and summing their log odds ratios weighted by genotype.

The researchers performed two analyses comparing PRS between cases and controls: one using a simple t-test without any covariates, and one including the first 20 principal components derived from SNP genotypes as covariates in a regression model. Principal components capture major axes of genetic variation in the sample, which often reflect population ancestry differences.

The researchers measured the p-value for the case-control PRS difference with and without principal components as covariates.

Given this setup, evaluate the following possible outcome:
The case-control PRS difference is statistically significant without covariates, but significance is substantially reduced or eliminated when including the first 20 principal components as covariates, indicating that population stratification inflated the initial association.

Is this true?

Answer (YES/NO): NO